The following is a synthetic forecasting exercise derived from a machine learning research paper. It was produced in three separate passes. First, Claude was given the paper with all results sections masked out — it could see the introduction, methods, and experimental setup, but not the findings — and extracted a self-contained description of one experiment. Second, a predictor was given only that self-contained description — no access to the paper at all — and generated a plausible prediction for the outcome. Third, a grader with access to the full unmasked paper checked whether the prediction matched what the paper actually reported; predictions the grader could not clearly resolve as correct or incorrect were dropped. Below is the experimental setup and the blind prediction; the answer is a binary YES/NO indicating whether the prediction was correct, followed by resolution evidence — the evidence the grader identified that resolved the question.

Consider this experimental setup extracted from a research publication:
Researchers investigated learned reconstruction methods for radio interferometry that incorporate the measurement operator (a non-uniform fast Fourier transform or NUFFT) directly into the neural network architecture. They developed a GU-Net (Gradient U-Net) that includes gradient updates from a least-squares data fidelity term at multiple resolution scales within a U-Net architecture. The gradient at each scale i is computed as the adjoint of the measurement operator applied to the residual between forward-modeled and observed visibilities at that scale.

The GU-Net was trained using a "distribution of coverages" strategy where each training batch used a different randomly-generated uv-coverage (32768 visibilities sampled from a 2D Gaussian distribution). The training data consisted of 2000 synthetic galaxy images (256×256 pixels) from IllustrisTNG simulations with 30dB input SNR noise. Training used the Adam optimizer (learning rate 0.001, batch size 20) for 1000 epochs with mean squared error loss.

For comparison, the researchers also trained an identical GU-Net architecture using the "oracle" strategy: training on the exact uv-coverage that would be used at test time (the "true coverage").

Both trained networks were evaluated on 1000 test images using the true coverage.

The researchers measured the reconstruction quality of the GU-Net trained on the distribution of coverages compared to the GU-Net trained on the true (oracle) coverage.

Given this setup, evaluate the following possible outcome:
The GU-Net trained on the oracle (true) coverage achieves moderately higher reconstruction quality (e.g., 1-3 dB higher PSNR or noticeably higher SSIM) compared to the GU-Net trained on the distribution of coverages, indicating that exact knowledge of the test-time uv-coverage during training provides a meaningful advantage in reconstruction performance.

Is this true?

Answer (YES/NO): NO